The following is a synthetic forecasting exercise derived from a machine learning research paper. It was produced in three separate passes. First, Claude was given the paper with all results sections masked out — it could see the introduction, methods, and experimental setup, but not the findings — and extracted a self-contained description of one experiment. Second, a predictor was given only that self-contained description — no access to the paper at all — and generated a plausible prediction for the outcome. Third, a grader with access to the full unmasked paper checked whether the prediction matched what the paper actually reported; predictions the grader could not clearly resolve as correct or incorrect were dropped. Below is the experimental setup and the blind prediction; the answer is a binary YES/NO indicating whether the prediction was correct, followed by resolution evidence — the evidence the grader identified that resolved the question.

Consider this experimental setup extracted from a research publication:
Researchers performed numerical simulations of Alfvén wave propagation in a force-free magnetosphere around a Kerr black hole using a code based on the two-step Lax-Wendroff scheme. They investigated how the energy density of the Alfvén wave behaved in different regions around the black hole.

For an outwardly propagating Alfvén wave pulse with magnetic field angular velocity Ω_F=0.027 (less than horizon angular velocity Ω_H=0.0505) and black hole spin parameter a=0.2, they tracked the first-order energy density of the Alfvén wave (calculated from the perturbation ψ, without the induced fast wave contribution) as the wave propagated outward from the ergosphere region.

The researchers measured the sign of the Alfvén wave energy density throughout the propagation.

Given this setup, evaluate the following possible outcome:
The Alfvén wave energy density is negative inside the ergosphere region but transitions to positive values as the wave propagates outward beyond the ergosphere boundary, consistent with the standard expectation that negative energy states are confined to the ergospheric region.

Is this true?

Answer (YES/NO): NO